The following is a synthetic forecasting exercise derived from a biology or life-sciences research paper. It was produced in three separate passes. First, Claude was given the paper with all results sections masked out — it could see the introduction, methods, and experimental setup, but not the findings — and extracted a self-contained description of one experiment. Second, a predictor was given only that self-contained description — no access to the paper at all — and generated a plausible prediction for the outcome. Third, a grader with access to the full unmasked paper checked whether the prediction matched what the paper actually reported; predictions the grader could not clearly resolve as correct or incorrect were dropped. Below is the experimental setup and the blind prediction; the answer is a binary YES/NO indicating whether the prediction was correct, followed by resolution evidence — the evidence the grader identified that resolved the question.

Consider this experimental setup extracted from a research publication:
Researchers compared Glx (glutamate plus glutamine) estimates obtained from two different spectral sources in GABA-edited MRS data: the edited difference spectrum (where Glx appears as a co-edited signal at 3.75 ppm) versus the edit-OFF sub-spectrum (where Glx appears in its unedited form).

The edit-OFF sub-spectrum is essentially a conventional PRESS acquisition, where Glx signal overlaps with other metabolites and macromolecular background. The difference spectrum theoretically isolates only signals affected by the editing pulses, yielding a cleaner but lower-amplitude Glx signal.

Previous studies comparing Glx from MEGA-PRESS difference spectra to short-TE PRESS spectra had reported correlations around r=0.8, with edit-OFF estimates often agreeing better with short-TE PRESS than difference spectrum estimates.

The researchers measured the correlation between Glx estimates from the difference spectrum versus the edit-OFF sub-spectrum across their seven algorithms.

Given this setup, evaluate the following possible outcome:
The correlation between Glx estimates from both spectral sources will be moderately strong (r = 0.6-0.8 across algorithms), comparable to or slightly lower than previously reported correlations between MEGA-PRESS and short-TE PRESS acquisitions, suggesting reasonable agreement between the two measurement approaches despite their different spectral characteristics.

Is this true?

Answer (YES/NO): NO